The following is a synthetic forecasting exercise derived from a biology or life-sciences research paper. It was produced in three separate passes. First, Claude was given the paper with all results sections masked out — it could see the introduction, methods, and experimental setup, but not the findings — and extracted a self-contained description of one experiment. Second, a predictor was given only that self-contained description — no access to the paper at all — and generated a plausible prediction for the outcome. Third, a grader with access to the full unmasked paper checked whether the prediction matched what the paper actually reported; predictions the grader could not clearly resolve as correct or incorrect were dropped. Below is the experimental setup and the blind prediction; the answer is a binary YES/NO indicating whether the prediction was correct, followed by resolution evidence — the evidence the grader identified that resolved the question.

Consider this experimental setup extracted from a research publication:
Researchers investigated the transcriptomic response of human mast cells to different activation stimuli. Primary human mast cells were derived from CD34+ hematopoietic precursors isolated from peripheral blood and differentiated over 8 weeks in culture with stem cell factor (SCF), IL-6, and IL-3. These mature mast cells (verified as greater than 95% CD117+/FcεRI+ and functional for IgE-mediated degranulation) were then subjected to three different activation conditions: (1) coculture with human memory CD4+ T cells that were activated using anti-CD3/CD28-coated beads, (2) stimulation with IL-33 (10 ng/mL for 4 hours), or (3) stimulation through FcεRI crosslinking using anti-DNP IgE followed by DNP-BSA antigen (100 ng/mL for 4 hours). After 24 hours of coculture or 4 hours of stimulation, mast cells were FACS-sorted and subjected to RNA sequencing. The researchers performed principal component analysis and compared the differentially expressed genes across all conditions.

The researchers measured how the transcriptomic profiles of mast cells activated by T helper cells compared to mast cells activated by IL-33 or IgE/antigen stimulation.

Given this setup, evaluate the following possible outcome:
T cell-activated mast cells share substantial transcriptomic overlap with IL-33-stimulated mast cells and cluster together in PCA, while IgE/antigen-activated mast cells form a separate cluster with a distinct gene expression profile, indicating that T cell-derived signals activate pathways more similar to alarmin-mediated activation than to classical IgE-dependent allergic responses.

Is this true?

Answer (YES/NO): NO